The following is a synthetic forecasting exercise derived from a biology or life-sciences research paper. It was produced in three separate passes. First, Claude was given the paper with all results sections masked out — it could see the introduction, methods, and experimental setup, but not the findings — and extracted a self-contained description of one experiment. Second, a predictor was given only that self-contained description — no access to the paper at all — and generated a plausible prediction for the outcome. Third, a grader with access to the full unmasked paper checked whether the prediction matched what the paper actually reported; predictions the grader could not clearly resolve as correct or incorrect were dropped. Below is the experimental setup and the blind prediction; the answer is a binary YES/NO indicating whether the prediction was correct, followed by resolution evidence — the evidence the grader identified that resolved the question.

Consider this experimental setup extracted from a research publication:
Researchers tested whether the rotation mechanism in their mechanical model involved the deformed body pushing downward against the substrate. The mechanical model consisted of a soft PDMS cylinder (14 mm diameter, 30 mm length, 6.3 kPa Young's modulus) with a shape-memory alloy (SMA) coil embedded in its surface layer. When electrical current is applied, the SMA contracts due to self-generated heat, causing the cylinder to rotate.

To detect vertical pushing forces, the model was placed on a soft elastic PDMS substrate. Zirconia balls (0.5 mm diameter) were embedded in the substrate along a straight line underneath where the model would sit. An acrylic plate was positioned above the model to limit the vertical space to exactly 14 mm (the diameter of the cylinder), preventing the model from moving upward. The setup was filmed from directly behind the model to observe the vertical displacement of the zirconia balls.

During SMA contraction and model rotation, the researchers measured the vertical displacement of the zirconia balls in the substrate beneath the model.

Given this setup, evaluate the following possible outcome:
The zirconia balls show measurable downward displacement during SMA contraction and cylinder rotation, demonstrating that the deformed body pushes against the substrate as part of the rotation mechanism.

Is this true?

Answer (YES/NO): YES